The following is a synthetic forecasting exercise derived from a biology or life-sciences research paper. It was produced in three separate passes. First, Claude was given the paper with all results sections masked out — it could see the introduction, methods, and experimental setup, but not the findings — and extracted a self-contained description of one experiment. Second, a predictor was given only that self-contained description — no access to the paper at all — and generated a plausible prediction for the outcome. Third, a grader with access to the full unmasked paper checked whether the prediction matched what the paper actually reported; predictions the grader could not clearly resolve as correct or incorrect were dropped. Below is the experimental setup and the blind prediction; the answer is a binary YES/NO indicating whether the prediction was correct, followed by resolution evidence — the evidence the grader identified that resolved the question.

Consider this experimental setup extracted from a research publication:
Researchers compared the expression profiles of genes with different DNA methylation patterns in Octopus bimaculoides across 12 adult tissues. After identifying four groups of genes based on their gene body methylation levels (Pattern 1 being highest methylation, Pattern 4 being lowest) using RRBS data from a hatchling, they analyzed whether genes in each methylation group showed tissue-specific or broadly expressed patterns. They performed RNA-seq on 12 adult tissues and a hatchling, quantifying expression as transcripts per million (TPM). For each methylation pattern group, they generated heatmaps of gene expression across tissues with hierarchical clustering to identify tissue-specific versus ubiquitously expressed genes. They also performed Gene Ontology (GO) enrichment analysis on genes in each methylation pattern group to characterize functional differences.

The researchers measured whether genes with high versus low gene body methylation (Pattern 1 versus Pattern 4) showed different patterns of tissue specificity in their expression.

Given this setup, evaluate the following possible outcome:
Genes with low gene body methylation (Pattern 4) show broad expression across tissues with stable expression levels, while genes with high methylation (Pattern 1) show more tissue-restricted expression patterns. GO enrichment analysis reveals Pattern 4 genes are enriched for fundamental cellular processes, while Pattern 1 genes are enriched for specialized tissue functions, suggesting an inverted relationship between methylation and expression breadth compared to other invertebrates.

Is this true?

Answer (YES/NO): NO